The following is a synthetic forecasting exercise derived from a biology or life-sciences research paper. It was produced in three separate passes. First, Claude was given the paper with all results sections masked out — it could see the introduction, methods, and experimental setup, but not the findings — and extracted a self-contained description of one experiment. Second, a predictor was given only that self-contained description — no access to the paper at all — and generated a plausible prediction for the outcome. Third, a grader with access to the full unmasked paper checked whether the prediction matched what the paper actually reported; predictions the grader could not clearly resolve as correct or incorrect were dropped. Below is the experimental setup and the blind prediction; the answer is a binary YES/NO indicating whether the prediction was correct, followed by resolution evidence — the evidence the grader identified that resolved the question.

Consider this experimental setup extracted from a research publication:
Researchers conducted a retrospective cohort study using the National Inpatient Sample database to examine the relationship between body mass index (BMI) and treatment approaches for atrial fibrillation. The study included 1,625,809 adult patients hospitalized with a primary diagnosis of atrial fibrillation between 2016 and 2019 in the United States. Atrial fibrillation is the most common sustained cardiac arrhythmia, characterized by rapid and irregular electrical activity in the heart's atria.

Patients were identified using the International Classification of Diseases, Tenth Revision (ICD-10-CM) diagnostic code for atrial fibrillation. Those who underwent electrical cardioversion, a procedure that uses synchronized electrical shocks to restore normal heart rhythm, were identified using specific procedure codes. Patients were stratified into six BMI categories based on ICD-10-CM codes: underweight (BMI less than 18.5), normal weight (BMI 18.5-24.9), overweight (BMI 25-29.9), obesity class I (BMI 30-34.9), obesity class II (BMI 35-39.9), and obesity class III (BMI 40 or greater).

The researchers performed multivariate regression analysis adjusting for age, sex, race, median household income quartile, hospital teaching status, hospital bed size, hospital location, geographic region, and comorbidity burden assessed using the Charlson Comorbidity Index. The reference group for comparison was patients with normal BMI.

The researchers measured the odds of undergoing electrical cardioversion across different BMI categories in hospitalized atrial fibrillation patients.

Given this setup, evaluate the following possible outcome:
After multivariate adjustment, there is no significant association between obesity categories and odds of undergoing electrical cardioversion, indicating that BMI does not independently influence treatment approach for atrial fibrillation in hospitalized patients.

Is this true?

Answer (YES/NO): NO